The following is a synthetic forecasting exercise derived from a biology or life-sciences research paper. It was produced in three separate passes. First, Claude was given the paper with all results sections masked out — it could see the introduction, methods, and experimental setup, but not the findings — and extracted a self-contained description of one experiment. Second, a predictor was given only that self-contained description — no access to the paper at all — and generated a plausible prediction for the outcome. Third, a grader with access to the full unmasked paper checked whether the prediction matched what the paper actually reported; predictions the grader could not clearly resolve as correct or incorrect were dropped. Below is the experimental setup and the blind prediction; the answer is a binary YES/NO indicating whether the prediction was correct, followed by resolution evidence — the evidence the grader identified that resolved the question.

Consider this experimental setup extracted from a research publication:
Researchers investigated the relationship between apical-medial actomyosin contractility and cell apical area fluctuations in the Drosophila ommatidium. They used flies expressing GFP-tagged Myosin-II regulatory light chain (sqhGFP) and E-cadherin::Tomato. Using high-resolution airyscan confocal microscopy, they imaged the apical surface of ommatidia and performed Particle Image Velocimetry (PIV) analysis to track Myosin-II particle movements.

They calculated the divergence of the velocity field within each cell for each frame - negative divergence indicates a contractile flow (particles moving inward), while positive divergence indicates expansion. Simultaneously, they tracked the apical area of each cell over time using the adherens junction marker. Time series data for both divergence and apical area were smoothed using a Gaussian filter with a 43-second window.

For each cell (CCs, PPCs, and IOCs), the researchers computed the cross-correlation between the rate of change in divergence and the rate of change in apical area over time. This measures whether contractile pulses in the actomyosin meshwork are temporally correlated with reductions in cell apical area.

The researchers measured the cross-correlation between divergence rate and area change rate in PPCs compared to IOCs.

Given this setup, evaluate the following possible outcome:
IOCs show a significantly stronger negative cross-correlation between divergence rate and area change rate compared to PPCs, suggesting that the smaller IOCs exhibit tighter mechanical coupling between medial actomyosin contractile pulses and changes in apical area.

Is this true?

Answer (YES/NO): NO